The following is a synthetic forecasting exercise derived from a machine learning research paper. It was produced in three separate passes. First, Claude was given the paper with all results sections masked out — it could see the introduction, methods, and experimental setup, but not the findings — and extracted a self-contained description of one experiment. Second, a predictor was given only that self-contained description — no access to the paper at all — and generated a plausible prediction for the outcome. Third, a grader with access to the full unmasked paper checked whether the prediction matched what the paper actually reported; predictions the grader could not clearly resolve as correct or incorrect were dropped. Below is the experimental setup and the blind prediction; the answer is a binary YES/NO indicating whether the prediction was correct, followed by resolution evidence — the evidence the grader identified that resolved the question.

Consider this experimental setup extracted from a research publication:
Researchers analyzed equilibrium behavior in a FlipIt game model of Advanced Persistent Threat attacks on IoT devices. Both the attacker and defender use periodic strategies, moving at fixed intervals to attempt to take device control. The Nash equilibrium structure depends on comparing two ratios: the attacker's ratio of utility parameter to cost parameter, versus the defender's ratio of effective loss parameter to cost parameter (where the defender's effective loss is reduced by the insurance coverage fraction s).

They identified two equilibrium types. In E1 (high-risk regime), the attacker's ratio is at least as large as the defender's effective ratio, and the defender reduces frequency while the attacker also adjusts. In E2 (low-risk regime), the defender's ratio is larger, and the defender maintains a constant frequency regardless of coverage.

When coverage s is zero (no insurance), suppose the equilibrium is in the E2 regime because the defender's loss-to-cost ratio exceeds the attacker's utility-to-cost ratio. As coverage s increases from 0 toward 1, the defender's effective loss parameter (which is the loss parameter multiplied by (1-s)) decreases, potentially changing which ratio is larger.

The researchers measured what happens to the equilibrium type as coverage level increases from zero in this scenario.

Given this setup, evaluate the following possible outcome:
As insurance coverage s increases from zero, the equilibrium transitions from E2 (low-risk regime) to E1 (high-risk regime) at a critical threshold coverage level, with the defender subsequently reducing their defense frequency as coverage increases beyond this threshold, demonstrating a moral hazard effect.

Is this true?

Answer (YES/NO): YES